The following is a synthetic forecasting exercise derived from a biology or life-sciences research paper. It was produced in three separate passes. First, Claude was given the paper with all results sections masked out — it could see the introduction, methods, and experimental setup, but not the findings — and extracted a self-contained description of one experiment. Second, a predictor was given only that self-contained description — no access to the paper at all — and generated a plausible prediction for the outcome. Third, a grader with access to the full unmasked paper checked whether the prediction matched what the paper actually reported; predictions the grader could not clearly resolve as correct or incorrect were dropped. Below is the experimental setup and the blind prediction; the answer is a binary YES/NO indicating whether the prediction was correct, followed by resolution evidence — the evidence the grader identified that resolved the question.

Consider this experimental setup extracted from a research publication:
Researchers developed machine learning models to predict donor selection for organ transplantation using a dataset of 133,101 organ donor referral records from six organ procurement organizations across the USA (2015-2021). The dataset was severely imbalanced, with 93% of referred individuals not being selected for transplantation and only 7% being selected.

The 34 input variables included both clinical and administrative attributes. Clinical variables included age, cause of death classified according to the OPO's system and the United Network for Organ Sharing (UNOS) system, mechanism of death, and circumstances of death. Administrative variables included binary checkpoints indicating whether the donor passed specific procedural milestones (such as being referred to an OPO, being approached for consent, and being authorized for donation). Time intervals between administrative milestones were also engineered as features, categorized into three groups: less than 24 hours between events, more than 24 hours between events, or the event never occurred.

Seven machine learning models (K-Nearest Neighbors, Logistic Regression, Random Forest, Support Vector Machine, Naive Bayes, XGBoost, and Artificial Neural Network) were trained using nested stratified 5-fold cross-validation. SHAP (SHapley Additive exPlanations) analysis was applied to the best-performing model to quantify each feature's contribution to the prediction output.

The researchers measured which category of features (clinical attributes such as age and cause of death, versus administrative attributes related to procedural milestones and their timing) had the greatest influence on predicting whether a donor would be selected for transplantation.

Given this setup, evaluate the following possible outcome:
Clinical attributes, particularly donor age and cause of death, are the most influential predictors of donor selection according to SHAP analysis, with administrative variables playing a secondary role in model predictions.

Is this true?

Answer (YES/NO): NO